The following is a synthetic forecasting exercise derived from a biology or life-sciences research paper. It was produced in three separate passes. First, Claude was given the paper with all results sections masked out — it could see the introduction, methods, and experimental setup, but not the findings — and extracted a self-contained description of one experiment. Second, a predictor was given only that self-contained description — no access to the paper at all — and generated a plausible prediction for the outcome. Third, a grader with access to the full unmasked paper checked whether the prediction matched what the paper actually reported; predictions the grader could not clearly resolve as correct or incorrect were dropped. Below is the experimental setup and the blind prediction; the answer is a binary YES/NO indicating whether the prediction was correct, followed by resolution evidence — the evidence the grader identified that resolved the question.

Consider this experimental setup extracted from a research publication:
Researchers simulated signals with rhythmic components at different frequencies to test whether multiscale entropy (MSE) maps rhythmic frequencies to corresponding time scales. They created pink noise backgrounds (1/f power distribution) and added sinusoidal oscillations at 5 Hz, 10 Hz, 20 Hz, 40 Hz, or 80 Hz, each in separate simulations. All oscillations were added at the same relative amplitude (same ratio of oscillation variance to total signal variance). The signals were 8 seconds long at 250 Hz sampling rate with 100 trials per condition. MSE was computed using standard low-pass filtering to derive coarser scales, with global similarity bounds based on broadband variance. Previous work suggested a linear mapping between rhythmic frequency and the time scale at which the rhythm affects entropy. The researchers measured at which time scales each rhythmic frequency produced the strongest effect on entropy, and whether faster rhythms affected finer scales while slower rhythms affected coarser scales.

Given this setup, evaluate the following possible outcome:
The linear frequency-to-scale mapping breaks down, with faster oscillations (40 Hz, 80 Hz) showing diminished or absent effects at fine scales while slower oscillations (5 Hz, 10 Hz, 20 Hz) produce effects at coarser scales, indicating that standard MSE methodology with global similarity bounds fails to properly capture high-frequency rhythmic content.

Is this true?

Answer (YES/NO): NO